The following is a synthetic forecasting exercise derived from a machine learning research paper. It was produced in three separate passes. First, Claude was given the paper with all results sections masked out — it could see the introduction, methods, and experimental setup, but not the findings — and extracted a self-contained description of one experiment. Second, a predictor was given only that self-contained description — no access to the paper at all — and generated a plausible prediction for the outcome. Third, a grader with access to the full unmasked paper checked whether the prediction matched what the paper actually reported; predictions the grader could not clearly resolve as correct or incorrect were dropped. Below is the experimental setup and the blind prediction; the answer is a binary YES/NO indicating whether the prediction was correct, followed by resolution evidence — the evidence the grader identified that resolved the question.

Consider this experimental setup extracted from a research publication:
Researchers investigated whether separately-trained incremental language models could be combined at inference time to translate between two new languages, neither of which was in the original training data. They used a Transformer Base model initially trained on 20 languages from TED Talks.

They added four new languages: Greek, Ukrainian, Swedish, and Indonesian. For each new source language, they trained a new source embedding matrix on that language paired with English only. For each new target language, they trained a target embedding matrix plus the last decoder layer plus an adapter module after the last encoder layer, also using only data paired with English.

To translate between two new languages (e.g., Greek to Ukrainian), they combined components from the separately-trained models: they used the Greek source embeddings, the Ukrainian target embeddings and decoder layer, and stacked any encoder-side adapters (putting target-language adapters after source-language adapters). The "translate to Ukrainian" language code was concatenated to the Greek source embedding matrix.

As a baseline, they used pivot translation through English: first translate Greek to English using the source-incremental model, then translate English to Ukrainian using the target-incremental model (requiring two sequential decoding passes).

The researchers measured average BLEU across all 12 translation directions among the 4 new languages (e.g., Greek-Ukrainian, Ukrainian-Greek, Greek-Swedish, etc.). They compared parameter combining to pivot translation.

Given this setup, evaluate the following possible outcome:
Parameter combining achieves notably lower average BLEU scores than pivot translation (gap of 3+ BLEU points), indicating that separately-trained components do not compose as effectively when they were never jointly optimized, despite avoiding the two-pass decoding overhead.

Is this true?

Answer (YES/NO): NO